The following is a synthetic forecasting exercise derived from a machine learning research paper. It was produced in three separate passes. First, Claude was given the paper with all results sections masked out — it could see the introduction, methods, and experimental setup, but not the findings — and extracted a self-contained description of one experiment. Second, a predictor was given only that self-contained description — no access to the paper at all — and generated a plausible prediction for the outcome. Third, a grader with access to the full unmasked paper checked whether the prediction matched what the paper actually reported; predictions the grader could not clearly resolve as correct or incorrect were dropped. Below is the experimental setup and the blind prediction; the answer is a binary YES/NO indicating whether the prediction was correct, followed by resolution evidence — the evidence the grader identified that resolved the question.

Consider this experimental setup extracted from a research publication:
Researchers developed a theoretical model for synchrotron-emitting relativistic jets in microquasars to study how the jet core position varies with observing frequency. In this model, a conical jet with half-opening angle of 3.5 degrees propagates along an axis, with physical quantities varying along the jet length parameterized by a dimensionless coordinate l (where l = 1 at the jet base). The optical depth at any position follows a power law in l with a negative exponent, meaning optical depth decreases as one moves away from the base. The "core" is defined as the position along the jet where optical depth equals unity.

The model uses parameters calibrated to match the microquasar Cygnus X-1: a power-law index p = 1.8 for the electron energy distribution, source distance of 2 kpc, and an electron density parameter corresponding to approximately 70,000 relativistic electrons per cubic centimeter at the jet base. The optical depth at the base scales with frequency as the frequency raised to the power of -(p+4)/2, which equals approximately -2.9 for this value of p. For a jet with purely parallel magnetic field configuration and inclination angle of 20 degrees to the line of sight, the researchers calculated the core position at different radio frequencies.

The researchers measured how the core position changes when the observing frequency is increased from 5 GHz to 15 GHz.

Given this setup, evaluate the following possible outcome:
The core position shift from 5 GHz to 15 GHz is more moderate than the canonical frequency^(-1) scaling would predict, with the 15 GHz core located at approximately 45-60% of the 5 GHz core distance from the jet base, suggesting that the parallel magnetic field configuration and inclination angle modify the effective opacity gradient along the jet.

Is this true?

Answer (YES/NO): YES